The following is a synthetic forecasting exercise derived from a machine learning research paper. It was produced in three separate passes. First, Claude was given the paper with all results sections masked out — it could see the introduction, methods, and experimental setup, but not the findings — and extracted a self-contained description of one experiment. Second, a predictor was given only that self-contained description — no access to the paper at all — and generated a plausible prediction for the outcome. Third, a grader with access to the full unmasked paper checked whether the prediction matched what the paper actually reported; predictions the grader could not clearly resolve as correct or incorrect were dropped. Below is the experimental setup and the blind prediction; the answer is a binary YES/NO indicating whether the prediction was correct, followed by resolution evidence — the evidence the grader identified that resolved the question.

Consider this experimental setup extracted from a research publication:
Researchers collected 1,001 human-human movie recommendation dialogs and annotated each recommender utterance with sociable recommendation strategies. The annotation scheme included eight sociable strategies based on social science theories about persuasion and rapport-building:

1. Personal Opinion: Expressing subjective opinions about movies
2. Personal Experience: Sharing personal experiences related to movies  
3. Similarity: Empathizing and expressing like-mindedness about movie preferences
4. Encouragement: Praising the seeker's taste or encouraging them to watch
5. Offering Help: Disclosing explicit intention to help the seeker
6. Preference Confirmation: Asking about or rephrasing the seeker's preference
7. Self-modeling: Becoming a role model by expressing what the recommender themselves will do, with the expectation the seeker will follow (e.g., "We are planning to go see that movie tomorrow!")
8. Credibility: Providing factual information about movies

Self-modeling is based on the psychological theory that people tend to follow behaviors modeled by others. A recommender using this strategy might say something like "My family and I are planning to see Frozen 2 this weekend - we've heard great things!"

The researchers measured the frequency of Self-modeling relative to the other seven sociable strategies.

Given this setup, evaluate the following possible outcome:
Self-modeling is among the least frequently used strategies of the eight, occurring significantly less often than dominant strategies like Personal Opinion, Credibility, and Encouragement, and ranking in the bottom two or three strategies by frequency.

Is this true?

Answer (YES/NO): YES